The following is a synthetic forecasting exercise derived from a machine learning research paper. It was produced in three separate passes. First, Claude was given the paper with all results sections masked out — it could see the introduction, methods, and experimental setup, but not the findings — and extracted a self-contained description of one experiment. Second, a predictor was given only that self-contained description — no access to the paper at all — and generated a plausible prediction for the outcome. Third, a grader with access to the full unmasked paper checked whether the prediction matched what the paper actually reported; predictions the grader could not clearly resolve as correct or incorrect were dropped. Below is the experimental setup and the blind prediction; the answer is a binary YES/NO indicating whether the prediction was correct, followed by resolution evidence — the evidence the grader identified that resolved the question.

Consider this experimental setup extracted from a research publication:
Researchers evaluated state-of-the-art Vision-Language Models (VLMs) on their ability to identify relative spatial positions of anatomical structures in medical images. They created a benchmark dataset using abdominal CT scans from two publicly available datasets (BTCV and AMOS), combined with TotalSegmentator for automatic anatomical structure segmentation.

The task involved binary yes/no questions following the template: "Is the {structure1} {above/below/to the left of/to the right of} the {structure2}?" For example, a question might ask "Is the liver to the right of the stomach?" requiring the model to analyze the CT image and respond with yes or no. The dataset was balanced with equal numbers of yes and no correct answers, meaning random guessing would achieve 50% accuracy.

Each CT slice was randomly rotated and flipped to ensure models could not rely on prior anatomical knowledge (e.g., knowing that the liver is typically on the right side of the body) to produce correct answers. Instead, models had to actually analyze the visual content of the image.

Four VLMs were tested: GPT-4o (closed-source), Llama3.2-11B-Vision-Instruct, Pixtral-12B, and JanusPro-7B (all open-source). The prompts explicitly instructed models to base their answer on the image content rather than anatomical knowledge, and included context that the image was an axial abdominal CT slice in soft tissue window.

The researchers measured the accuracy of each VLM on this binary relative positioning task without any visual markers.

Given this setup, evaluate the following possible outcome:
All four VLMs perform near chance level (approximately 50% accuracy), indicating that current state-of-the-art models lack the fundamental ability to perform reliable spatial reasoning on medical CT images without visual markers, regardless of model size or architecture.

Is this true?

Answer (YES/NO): YES